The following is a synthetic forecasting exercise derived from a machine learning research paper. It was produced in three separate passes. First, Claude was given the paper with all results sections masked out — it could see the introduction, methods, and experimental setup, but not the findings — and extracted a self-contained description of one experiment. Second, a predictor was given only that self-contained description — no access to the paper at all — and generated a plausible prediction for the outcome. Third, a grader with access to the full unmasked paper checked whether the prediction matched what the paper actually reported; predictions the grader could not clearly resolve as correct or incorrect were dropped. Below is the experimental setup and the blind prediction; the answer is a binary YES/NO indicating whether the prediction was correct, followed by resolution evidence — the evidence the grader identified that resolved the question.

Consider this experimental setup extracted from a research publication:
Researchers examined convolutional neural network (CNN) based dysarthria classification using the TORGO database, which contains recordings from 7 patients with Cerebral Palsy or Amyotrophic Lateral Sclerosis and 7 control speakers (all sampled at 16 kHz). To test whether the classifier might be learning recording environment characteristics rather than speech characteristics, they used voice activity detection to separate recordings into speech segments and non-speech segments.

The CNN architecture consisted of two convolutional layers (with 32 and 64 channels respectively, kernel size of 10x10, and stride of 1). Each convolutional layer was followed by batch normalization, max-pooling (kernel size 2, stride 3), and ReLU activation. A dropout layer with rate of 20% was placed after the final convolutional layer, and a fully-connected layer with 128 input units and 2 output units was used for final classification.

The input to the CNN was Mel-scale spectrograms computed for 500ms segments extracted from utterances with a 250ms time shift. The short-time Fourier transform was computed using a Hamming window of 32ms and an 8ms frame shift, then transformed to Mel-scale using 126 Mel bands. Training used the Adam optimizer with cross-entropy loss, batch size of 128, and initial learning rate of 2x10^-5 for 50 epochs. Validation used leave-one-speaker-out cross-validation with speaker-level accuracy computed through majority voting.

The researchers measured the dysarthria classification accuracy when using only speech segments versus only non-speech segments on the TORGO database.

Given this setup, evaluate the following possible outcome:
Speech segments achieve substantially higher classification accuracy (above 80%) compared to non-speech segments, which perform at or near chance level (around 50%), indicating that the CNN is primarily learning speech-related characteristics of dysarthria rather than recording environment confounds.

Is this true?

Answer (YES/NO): NO